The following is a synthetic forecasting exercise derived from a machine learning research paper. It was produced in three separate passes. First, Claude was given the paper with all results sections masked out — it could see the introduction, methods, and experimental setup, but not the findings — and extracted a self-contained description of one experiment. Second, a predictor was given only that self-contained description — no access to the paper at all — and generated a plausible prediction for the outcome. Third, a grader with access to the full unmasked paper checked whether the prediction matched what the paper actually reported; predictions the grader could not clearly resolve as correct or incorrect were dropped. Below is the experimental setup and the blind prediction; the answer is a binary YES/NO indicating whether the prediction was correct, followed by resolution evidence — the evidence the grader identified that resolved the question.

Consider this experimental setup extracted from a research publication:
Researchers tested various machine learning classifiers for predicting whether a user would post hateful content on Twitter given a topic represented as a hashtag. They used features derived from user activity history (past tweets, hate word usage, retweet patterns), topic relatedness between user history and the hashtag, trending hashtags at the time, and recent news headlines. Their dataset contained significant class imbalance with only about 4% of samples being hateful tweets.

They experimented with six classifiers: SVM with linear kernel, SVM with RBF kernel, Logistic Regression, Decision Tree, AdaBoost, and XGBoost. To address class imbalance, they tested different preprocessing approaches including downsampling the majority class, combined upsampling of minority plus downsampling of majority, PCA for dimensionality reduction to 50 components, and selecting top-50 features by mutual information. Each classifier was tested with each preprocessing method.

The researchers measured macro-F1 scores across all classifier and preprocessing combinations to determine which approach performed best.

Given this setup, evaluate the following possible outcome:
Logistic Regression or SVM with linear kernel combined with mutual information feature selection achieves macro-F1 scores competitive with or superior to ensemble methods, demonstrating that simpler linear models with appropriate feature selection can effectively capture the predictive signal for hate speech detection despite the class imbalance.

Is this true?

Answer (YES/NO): NO